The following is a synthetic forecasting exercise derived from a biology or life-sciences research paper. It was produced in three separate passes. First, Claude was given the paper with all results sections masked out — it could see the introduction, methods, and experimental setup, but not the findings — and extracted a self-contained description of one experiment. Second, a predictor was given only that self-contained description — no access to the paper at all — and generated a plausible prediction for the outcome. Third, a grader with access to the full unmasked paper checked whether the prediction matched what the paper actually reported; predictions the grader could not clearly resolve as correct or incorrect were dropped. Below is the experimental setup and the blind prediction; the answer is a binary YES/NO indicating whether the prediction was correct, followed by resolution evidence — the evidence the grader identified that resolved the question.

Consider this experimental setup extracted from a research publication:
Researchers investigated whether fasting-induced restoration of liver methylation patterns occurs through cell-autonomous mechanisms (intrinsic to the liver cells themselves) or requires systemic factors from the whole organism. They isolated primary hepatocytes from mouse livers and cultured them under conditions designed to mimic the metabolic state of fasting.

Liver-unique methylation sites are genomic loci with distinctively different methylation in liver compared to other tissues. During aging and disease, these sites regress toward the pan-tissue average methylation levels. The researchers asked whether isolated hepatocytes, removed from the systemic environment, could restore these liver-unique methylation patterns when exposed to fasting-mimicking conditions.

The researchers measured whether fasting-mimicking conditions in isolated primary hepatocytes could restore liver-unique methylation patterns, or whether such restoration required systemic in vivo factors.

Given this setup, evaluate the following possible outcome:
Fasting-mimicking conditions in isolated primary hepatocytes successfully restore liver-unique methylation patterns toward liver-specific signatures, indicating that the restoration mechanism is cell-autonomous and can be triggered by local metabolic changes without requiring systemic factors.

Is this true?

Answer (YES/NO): YES